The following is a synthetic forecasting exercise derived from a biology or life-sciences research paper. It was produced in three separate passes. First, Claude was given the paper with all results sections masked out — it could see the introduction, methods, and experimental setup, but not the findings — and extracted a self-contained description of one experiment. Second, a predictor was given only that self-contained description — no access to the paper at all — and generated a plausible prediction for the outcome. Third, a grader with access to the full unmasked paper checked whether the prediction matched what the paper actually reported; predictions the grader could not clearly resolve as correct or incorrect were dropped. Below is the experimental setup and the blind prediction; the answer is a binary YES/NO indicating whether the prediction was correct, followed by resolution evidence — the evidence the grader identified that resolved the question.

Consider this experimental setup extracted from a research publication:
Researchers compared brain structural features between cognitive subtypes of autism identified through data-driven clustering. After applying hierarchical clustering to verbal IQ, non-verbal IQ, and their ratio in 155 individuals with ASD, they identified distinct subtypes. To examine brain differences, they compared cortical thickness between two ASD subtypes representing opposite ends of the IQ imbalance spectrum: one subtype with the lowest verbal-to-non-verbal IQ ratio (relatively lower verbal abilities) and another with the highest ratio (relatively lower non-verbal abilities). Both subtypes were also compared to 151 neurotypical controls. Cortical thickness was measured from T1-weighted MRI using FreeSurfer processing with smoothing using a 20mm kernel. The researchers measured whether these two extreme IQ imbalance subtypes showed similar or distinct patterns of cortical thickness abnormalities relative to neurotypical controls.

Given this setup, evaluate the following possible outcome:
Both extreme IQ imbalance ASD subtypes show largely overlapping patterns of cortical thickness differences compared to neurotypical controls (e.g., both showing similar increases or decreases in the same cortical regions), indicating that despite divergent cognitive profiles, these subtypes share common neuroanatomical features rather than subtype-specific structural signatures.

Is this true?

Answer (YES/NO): NO